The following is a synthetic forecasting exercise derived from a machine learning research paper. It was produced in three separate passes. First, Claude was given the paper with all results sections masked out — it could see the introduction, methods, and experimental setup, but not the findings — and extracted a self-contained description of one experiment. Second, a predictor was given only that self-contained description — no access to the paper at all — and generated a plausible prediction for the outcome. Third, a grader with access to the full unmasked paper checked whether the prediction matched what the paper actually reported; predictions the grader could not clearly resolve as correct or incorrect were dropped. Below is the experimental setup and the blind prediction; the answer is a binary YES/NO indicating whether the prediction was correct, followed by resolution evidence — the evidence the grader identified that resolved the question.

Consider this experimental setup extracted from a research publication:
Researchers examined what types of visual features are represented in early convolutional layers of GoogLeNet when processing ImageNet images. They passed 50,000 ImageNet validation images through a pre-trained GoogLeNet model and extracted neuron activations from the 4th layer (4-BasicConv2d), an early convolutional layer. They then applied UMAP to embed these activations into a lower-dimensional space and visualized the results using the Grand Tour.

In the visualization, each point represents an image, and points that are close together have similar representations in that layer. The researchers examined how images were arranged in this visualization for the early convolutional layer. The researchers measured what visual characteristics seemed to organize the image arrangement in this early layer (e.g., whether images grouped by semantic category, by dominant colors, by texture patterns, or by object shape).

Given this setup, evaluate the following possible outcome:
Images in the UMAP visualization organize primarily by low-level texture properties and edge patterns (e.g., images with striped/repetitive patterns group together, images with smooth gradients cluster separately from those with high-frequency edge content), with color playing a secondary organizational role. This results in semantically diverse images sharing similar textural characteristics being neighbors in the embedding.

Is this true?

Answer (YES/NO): NO